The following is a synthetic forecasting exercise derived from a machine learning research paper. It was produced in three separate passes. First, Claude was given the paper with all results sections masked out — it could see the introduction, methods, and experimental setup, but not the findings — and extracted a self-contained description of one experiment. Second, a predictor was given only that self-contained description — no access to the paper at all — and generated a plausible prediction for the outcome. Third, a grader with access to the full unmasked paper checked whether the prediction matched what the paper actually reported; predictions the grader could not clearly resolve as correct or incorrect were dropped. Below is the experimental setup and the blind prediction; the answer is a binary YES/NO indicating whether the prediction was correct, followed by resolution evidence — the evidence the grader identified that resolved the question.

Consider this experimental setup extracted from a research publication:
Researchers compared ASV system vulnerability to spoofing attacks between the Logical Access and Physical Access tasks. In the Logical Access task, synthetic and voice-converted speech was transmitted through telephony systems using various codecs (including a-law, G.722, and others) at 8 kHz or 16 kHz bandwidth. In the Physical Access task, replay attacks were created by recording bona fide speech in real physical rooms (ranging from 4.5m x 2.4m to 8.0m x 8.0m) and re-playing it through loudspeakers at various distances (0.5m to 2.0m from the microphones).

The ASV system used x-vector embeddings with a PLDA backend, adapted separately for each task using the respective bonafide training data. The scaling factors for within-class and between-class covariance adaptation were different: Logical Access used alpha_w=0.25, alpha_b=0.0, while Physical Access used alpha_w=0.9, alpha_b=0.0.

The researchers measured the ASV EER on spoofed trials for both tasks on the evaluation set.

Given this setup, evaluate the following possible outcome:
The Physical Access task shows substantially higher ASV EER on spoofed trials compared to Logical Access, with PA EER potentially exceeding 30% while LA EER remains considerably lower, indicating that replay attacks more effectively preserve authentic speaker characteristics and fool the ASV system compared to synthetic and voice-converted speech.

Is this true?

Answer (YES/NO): YES